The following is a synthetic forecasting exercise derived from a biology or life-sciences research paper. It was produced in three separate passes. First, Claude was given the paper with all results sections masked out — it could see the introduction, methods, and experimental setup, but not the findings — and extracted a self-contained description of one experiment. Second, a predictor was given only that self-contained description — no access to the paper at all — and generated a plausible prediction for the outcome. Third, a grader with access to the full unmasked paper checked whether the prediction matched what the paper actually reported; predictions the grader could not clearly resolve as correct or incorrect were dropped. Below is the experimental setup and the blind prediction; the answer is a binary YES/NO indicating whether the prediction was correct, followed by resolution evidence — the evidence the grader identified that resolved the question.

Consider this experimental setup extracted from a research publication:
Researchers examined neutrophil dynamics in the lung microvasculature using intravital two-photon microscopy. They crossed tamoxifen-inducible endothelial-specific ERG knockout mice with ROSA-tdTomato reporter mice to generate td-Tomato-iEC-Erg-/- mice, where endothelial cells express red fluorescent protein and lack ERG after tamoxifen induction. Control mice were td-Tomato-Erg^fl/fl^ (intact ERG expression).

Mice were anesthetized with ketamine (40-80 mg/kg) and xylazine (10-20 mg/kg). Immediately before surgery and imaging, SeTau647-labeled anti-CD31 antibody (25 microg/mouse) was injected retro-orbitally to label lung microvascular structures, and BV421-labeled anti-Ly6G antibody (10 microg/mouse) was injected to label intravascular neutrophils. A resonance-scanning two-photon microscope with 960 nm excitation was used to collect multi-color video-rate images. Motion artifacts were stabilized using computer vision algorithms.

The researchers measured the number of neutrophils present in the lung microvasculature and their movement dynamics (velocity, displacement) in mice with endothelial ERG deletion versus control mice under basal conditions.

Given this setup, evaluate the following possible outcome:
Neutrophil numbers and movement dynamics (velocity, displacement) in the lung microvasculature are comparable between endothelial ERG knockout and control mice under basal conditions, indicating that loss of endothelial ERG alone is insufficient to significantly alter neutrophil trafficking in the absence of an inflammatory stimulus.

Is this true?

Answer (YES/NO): NO